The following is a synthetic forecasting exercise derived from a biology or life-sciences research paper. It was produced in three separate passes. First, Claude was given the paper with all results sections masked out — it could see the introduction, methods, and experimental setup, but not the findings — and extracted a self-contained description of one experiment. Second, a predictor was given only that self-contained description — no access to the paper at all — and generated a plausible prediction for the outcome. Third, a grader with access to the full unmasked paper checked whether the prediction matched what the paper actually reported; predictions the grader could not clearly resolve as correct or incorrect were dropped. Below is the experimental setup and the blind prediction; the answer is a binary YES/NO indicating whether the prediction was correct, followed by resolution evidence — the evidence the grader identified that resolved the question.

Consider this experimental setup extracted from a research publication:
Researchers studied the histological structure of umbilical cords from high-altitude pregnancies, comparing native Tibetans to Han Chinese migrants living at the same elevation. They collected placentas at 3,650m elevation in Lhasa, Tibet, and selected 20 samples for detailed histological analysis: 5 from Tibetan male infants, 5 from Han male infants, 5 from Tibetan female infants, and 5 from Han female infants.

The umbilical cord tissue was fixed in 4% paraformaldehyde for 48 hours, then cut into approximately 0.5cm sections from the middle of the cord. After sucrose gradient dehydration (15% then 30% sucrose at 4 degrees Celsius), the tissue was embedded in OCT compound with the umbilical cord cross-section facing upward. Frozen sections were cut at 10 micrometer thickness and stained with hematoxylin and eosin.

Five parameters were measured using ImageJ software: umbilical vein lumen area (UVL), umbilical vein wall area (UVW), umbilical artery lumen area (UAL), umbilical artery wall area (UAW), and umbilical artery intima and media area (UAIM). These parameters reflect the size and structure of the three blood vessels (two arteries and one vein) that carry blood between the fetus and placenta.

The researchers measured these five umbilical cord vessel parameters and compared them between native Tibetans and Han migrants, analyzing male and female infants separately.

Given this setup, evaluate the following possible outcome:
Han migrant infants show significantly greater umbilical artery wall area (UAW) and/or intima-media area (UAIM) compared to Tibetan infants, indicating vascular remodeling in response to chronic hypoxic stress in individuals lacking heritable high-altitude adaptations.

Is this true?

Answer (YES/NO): NO